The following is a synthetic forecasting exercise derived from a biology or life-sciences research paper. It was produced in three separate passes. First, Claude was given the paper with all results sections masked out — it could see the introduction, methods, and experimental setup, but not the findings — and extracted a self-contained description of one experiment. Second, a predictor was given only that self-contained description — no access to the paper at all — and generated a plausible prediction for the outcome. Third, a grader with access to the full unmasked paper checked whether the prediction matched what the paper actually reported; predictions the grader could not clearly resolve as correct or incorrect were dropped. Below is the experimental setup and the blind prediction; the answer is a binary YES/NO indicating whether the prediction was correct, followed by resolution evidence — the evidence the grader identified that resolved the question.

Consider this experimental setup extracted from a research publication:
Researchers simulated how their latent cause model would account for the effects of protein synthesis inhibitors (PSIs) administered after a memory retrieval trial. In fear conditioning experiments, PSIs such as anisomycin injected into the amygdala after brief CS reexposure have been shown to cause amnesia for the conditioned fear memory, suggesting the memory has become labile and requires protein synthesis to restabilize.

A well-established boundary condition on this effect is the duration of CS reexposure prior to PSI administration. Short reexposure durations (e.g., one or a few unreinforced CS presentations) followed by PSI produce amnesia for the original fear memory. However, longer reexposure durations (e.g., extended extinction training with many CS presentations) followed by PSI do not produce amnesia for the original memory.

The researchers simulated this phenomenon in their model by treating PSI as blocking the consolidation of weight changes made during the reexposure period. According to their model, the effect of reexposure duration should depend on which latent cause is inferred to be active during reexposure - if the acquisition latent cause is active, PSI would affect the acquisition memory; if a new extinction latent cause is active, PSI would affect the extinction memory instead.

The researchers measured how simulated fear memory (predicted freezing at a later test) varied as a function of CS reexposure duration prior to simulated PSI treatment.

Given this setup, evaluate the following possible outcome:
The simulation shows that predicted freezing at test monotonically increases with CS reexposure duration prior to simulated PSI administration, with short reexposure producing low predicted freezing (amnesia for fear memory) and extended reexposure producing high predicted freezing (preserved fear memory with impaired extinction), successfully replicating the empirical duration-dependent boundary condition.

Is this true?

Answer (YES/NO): YES